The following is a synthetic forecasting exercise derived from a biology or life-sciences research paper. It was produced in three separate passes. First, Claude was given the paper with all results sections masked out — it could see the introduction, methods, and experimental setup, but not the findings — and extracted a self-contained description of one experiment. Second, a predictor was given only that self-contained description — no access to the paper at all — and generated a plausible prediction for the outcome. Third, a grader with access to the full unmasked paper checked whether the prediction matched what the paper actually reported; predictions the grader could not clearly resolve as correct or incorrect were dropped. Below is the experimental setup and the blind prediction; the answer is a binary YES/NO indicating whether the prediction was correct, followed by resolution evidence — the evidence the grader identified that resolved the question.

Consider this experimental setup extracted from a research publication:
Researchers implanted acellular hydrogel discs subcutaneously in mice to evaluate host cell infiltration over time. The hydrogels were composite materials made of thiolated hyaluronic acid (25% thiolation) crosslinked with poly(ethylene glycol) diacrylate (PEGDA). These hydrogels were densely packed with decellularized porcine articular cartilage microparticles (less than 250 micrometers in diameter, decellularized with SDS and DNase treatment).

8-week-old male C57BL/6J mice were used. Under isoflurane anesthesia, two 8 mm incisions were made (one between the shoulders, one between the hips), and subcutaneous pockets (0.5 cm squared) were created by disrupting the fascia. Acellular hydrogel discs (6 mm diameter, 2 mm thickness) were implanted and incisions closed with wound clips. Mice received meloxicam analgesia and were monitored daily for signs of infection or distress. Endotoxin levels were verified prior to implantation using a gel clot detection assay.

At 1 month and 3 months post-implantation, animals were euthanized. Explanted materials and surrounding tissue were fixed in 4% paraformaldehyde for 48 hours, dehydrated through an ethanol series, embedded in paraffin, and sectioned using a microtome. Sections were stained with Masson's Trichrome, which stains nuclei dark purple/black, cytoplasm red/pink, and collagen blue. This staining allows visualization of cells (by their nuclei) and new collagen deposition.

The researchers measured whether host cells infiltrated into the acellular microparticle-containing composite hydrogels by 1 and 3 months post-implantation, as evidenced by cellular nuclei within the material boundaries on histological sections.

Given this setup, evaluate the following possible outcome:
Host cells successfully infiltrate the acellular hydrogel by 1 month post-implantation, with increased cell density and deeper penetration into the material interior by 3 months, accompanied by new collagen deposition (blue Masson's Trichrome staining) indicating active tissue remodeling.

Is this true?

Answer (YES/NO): YES